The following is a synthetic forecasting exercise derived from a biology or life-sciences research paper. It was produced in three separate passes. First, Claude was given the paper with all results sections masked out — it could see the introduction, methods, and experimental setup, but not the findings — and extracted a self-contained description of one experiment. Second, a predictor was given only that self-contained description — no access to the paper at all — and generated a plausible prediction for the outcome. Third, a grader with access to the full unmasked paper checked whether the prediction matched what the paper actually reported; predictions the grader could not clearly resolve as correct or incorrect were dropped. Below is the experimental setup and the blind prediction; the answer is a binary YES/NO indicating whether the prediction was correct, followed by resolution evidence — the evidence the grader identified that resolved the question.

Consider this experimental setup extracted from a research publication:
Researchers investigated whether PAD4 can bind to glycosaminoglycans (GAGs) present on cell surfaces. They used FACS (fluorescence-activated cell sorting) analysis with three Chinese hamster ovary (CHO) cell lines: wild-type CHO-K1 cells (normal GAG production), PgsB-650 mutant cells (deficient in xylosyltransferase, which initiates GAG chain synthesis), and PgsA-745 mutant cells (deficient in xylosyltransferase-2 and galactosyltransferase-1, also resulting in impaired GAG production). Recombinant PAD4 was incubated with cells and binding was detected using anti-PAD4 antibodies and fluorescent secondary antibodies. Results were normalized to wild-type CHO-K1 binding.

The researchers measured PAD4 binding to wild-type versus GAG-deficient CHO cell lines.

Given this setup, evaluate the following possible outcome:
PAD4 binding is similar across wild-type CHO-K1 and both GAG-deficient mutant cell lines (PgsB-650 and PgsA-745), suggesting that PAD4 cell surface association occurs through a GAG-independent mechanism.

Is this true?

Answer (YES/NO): NO